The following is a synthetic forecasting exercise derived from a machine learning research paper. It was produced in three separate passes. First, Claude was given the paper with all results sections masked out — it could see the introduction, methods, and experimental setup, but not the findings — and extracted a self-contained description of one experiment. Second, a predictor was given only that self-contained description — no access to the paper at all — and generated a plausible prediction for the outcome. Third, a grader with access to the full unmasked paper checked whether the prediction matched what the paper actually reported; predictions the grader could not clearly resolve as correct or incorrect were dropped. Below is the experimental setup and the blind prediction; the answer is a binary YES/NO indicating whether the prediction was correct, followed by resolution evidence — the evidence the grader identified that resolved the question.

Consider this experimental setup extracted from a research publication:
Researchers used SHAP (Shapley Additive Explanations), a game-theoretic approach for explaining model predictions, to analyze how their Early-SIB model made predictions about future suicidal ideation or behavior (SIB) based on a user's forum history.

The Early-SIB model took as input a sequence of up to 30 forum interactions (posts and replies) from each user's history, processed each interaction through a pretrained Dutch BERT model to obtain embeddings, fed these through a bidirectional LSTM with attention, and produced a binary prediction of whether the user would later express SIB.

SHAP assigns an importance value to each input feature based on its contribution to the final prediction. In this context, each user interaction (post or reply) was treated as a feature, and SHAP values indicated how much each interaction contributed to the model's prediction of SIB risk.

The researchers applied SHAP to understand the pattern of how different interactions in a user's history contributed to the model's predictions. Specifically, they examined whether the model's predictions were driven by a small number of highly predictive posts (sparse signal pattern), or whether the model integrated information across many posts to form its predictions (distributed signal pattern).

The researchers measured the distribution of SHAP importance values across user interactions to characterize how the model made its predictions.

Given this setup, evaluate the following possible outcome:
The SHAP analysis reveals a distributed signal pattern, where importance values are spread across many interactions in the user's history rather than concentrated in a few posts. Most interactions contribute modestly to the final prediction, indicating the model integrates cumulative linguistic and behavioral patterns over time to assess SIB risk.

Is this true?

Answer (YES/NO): YES